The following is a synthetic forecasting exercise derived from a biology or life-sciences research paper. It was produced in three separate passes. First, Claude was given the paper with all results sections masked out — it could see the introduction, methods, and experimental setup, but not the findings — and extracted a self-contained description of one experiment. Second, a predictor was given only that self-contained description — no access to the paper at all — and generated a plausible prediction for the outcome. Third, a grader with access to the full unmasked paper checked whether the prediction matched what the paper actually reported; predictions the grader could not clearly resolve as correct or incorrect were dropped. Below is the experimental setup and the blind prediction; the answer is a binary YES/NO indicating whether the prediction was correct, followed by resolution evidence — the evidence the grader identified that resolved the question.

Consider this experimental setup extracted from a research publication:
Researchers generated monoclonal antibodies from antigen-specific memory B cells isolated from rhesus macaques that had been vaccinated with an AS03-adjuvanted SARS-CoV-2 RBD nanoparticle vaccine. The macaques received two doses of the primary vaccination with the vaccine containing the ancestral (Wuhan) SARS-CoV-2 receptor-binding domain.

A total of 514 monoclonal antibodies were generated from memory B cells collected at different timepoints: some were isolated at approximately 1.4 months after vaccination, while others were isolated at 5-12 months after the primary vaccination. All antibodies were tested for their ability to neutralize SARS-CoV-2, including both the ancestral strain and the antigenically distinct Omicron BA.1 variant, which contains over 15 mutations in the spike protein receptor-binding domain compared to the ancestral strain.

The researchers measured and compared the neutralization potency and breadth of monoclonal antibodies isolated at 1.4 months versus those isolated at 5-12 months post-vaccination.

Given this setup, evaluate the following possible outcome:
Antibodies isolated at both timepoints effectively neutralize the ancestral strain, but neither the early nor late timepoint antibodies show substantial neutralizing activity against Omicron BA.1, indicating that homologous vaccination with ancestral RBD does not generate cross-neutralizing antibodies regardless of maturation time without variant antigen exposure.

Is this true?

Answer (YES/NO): NO